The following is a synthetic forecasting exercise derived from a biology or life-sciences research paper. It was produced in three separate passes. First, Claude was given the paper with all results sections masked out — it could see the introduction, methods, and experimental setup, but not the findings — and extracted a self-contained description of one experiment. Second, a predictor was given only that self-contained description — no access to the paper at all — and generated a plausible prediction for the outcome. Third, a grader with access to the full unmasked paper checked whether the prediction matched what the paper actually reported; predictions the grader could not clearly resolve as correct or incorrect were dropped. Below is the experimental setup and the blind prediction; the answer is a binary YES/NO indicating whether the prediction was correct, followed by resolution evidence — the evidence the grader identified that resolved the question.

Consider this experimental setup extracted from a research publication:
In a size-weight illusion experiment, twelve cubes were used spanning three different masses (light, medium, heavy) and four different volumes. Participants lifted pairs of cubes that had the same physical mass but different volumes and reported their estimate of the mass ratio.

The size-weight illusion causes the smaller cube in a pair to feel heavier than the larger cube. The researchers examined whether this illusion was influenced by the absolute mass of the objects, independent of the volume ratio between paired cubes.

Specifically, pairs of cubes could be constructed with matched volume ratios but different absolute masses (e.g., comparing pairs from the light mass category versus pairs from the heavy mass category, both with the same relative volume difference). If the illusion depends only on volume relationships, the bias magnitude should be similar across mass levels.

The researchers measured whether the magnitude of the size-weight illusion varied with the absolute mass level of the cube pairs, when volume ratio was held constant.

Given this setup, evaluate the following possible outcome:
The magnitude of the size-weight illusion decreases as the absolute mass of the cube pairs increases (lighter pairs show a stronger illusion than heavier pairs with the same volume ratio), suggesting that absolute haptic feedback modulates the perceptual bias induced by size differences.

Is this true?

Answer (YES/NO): NO